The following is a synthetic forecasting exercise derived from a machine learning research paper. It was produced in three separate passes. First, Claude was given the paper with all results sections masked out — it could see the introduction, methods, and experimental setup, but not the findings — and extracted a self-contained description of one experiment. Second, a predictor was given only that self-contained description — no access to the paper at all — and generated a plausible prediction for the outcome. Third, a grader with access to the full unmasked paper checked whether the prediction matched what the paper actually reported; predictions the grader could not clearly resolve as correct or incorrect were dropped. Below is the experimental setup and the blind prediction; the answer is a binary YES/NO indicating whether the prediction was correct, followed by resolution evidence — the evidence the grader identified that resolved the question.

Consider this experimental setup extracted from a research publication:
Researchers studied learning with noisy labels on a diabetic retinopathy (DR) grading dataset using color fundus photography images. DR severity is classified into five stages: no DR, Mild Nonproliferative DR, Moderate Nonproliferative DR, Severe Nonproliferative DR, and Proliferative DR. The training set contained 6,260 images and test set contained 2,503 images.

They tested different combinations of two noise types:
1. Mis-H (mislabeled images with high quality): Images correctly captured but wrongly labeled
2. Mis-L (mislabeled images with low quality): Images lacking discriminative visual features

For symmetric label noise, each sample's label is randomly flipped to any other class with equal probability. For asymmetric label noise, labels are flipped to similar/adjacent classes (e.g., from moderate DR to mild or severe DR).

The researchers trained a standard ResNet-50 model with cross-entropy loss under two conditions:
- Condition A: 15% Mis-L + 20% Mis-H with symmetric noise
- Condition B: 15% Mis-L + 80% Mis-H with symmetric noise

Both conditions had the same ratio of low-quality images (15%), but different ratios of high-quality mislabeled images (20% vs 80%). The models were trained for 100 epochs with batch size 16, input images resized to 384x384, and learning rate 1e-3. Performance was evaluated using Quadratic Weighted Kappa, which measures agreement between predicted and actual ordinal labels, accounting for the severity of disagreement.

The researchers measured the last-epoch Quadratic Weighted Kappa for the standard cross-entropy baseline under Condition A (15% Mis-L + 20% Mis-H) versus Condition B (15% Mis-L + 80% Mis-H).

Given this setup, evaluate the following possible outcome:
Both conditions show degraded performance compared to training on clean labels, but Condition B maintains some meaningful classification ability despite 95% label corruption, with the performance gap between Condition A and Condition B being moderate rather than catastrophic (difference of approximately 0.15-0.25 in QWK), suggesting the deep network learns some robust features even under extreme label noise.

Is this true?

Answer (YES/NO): NO